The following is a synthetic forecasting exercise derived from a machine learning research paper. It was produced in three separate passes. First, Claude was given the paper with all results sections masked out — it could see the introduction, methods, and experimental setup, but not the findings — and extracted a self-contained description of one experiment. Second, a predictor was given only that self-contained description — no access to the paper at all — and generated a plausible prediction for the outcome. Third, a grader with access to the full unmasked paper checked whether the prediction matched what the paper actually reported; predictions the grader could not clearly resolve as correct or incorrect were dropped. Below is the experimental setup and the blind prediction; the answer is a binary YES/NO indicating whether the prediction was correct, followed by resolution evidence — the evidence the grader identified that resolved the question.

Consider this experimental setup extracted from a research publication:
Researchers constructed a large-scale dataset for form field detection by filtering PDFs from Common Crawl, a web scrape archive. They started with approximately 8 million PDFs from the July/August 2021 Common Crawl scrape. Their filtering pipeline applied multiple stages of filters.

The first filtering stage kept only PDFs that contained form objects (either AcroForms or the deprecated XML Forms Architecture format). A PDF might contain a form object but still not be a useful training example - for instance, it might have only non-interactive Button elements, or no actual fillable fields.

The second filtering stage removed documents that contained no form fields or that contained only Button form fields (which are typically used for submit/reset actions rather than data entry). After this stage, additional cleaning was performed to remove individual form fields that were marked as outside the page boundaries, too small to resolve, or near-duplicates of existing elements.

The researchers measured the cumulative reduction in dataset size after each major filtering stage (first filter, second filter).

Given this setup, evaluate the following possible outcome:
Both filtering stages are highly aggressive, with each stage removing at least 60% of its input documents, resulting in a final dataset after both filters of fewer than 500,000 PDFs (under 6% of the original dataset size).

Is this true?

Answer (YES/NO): YES